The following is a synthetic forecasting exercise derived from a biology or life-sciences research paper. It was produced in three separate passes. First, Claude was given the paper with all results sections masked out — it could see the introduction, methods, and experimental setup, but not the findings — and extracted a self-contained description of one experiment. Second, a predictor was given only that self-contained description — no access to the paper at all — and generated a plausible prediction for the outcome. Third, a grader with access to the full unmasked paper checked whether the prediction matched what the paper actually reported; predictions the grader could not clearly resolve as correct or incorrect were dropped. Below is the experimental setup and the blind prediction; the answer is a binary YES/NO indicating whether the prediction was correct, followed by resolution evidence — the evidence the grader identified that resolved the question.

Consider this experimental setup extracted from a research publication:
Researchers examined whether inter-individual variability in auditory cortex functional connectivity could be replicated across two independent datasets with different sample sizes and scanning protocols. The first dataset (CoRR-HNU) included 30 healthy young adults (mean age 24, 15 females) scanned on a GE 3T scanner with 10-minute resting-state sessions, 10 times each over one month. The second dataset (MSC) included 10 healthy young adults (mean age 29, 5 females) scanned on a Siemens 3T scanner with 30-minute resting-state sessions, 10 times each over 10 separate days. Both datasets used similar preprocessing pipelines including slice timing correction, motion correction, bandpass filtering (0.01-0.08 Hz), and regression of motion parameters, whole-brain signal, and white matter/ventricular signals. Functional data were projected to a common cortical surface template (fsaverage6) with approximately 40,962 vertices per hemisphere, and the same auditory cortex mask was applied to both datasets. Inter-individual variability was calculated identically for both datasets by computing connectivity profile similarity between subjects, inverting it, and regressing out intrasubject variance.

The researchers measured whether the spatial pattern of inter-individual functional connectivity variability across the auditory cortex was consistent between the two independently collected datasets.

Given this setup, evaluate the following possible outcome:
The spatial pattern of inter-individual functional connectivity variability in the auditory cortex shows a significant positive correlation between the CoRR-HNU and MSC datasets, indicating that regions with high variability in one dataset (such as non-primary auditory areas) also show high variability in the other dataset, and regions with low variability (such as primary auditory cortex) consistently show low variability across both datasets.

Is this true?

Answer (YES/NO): YES